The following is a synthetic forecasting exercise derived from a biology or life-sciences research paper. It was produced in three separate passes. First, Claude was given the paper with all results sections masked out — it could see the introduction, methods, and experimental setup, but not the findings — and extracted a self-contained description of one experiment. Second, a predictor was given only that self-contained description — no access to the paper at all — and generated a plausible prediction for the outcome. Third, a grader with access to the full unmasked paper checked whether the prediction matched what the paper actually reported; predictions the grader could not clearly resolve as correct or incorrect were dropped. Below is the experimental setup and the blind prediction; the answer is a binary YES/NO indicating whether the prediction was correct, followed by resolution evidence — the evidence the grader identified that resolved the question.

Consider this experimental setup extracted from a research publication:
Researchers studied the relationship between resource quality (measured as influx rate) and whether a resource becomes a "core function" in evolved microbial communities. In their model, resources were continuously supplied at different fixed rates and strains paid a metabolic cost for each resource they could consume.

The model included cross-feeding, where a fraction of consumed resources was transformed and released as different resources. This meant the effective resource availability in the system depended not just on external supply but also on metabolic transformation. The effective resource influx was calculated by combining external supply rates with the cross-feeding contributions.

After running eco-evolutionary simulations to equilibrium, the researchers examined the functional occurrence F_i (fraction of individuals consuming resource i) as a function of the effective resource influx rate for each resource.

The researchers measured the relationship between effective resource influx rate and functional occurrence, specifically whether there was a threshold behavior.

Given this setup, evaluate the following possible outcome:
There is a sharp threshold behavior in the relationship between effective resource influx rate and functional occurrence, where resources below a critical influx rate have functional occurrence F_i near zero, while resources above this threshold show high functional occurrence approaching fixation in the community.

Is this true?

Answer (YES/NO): NO